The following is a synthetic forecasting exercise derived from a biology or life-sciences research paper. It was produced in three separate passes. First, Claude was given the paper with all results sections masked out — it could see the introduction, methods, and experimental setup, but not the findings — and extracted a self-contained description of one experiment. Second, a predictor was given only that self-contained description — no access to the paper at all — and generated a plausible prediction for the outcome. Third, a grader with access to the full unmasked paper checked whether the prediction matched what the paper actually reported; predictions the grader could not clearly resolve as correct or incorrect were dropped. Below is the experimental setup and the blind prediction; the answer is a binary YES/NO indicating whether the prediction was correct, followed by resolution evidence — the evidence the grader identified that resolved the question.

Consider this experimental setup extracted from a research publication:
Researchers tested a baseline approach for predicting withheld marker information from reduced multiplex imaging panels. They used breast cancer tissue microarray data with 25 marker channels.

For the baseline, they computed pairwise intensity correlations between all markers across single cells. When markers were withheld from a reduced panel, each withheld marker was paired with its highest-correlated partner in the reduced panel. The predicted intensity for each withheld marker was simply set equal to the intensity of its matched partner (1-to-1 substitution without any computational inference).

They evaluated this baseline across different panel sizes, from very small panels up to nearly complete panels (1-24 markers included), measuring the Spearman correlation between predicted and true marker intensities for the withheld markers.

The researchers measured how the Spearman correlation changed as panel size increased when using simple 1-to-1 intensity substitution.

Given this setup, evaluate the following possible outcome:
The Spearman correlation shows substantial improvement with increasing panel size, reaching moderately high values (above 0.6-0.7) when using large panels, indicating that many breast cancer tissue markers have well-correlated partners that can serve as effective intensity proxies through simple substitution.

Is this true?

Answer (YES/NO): NO